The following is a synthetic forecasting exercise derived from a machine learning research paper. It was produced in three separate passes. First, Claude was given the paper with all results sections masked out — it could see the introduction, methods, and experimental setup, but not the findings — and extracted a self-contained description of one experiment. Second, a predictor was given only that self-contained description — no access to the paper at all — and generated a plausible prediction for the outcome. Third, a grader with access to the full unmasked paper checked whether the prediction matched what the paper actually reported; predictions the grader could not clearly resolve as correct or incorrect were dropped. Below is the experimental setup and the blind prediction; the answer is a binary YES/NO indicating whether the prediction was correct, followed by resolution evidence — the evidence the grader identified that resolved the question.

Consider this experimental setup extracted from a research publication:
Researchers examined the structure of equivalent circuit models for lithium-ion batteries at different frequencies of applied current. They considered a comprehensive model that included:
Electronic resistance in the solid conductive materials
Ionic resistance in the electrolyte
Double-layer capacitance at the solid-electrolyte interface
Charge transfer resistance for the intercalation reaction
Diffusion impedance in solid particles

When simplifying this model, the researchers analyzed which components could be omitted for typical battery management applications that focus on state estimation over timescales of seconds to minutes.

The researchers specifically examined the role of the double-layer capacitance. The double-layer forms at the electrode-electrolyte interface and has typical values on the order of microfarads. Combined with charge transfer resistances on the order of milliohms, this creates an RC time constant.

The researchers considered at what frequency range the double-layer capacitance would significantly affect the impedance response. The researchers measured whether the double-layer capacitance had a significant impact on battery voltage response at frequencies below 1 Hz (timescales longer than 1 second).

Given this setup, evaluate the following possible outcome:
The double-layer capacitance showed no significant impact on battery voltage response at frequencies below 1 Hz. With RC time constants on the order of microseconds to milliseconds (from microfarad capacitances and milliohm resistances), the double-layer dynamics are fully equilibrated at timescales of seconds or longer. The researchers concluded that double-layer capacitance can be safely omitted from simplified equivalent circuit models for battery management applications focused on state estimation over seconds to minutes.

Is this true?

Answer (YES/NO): YES